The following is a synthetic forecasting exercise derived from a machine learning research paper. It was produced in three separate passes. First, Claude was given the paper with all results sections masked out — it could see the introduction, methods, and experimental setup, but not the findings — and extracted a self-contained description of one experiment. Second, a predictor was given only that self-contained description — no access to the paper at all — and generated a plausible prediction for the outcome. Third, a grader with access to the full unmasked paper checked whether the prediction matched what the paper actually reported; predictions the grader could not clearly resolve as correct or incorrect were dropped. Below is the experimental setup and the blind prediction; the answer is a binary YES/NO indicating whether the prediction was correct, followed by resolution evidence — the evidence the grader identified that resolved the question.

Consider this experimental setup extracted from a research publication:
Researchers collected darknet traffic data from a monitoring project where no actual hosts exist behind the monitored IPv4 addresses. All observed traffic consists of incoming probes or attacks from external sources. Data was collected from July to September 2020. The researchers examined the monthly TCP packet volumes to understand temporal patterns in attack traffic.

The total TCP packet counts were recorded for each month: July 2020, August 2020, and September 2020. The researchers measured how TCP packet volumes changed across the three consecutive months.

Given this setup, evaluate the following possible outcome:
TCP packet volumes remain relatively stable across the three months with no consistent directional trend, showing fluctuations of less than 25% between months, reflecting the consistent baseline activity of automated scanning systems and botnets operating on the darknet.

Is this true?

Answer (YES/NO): YES